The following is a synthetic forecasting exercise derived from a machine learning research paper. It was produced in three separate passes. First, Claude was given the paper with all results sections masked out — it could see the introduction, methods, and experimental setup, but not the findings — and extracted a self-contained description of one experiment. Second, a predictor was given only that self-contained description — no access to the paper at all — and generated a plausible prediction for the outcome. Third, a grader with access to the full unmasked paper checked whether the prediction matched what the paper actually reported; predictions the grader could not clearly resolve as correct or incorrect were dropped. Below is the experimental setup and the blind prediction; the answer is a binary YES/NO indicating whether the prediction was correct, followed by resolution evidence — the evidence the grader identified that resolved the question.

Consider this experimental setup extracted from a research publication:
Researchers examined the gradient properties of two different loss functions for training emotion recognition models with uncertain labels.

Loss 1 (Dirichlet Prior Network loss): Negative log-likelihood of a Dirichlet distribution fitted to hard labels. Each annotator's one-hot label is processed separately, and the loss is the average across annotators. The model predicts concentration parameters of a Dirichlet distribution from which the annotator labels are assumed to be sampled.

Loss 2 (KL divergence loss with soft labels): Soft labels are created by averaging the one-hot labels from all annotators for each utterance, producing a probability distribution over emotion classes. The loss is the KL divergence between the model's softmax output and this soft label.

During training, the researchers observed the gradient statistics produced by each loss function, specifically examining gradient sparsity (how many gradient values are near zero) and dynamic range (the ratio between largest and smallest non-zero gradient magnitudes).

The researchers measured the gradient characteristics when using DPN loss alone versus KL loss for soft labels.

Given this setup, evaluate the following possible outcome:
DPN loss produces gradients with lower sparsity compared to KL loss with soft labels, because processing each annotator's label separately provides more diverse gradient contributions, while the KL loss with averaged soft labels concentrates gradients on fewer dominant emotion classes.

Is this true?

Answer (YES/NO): NO